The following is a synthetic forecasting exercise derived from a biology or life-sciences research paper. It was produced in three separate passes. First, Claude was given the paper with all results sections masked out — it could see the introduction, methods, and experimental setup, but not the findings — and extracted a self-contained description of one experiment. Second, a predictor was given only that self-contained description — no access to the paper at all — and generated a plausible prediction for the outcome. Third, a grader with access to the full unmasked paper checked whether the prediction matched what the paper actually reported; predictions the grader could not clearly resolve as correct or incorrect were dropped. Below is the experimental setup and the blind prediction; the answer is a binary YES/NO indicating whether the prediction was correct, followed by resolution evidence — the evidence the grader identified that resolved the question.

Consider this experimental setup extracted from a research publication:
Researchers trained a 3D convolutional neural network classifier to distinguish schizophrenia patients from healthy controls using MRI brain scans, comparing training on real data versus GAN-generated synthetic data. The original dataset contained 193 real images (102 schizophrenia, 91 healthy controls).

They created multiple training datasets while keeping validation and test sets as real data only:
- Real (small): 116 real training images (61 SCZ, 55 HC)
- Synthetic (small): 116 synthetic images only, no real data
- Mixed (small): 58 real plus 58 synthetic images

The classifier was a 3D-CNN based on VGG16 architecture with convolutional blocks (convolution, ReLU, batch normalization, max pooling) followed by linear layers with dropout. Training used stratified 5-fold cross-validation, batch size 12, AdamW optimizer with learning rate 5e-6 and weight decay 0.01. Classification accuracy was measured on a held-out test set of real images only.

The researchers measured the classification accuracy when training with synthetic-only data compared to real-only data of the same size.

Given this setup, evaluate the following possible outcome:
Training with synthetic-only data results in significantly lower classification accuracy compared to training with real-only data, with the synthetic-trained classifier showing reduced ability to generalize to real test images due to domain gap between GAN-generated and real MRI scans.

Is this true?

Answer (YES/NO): NO